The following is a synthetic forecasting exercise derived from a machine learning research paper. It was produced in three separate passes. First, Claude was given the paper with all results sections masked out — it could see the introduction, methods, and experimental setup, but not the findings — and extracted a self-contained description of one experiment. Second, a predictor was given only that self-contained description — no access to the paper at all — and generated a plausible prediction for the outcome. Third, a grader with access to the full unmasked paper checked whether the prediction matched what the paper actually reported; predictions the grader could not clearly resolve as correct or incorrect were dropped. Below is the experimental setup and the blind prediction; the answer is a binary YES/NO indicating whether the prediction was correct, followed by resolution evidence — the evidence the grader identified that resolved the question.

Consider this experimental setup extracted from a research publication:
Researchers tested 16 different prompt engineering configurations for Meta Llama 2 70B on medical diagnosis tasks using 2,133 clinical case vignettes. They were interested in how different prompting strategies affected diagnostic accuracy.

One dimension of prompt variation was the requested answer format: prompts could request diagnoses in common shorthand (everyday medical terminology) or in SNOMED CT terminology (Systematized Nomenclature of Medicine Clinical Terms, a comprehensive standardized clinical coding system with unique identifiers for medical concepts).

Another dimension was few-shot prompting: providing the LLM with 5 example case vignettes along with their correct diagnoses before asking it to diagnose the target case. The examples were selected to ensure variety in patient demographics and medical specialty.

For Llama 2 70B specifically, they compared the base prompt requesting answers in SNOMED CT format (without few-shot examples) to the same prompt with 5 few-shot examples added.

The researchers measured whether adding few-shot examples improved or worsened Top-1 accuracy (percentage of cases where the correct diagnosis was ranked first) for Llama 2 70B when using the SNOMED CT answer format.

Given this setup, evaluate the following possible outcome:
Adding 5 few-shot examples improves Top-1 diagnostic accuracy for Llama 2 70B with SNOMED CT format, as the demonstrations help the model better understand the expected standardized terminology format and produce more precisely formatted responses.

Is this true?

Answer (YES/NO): NO